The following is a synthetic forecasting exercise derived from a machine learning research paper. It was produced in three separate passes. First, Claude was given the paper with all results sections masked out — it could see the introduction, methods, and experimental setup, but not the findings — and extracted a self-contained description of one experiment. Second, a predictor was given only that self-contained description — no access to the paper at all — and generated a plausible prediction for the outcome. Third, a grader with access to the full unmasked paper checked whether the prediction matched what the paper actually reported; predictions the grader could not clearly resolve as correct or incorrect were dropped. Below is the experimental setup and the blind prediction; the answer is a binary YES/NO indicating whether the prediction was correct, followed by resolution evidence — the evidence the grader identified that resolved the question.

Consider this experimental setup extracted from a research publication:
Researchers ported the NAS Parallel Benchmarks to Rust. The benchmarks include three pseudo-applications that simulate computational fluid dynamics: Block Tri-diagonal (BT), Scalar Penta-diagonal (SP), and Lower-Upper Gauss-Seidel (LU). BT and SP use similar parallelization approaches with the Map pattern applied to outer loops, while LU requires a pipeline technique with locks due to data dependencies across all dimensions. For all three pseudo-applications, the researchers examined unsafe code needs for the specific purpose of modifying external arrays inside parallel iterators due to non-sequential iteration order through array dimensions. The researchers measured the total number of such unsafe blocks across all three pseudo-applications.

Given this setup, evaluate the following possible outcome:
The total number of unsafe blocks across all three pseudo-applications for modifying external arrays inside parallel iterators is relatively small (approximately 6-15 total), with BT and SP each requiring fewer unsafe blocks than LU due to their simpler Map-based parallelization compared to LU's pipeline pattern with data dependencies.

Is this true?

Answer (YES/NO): NO